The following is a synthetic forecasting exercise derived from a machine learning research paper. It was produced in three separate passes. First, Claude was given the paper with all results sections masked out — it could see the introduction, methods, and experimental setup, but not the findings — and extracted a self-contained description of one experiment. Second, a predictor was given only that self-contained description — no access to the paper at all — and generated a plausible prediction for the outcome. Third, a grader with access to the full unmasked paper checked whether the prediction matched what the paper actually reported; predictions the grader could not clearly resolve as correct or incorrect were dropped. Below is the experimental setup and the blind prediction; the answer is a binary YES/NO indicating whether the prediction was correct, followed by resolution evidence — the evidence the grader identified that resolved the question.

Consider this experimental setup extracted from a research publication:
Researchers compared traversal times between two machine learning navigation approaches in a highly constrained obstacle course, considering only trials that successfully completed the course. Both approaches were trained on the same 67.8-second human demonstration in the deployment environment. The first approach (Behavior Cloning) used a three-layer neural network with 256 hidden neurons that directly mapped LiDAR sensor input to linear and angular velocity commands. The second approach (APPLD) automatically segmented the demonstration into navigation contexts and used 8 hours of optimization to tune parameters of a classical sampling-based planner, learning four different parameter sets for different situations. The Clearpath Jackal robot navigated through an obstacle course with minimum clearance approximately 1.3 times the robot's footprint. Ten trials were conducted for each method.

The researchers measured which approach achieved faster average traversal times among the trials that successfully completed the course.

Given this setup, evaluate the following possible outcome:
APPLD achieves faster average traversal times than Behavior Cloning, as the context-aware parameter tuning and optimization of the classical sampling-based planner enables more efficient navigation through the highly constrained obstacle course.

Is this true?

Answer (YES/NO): NO